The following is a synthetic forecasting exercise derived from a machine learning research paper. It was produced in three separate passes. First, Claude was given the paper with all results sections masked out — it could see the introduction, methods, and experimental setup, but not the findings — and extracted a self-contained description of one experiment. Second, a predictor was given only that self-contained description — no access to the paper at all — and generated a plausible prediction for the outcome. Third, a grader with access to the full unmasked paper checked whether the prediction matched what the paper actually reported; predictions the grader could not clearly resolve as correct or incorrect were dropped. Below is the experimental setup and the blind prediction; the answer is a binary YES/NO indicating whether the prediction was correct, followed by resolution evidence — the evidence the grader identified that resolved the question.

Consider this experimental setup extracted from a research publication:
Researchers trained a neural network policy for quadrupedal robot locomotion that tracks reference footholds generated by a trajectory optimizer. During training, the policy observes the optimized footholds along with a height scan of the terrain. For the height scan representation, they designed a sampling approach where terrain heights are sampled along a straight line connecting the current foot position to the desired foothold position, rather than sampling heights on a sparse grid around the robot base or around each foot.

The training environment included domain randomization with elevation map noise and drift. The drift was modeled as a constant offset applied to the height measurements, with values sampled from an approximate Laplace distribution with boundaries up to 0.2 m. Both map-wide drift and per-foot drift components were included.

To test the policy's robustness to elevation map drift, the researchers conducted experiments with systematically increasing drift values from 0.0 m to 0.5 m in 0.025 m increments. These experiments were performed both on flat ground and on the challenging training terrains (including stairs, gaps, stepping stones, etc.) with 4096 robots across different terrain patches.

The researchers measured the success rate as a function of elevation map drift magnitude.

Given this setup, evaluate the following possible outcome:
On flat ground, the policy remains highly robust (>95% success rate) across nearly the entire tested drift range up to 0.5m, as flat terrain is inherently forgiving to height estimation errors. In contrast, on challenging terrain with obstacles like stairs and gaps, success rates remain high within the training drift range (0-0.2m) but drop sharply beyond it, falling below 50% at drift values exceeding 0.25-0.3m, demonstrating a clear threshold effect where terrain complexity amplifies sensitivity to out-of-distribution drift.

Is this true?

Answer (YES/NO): NO